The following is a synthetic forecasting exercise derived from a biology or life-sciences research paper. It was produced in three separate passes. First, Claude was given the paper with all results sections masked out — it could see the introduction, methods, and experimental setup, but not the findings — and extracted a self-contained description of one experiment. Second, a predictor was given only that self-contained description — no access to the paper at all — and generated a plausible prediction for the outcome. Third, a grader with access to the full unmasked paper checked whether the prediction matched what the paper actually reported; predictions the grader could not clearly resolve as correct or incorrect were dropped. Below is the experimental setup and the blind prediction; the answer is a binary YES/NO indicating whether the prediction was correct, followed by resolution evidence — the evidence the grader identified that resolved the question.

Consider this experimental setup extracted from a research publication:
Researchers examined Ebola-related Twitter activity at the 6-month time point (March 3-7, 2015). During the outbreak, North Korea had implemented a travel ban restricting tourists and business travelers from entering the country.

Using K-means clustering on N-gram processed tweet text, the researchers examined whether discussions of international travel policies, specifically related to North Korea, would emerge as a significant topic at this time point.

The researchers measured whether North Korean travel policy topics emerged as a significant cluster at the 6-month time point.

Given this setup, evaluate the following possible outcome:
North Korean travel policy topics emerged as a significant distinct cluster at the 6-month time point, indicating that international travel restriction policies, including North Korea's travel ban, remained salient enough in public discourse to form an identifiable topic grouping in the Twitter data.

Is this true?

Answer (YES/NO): YES